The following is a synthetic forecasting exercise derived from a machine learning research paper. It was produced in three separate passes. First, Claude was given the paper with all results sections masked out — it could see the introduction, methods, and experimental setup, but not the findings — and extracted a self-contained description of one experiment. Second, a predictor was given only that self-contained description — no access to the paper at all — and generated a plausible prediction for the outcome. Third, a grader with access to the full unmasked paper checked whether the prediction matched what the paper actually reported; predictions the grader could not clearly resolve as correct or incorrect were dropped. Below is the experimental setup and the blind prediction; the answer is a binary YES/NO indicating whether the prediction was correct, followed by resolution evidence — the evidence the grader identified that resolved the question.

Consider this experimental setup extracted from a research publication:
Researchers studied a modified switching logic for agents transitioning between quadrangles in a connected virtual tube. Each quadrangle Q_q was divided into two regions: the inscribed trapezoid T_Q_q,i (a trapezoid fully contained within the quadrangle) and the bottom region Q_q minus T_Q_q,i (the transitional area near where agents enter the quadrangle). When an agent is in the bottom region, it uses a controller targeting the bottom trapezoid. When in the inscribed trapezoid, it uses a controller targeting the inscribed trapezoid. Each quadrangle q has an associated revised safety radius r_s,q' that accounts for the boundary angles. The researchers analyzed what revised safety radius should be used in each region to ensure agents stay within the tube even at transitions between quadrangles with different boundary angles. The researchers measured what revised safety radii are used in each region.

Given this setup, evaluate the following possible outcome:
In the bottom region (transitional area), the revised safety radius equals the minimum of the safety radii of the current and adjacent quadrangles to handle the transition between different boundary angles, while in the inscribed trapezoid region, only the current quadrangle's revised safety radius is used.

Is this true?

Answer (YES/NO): NO